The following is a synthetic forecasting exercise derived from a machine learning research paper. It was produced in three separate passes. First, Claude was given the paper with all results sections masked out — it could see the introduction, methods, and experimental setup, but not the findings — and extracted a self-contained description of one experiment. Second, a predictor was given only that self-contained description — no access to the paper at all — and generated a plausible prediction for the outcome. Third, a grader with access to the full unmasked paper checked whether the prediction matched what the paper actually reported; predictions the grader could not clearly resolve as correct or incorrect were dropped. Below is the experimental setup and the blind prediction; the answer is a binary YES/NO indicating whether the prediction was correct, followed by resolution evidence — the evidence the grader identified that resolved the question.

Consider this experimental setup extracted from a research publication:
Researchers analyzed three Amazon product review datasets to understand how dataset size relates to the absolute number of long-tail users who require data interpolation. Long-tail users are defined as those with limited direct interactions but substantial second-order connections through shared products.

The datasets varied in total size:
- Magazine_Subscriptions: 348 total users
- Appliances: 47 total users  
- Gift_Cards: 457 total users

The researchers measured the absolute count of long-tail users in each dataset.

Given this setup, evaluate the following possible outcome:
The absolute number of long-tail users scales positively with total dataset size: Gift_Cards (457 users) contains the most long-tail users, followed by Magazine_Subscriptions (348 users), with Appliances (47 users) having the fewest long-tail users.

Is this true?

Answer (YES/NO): YES